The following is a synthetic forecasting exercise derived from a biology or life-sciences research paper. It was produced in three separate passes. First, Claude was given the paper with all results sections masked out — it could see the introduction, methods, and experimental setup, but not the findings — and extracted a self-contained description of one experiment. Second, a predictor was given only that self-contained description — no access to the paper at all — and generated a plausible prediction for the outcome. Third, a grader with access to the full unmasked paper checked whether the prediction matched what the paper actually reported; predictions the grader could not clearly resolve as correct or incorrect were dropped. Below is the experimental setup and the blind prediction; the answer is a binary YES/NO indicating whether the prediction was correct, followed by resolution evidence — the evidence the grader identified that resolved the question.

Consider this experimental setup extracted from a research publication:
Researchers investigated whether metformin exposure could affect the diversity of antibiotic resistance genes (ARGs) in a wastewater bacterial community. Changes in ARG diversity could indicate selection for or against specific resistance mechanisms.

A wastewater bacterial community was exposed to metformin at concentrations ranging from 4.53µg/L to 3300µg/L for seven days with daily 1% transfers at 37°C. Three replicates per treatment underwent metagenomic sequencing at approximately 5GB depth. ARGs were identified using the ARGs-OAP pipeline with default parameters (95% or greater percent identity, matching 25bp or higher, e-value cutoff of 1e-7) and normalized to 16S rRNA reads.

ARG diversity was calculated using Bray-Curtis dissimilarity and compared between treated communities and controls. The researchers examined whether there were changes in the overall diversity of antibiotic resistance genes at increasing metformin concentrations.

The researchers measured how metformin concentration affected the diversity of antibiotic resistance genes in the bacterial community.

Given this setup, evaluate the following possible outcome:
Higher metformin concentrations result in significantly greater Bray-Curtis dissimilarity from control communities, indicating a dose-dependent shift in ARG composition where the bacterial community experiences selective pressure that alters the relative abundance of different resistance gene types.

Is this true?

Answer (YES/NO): NO